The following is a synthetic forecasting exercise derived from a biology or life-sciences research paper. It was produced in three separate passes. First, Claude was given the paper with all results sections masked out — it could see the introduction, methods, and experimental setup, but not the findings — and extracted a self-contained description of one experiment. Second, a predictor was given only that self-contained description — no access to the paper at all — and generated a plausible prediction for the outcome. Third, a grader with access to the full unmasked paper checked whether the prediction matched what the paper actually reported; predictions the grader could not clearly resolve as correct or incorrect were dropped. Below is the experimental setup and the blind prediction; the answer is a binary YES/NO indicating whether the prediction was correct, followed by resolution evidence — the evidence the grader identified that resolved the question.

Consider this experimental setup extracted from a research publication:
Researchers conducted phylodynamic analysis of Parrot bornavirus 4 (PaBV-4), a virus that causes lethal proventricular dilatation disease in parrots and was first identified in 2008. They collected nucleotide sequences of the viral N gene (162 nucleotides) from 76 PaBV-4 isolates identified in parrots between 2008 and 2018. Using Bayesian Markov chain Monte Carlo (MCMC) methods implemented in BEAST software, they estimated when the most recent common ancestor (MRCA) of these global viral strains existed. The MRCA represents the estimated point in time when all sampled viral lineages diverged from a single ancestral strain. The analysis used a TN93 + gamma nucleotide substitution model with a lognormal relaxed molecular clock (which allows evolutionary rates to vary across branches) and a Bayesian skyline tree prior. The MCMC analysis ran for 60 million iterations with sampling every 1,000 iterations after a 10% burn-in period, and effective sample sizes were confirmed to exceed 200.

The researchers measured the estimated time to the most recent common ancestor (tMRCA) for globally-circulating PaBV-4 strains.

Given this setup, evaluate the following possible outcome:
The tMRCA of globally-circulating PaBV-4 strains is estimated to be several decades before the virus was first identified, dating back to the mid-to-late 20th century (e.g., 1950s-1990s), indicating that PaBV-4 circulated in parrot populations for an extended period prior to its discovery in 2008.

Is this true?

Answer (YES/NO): NO